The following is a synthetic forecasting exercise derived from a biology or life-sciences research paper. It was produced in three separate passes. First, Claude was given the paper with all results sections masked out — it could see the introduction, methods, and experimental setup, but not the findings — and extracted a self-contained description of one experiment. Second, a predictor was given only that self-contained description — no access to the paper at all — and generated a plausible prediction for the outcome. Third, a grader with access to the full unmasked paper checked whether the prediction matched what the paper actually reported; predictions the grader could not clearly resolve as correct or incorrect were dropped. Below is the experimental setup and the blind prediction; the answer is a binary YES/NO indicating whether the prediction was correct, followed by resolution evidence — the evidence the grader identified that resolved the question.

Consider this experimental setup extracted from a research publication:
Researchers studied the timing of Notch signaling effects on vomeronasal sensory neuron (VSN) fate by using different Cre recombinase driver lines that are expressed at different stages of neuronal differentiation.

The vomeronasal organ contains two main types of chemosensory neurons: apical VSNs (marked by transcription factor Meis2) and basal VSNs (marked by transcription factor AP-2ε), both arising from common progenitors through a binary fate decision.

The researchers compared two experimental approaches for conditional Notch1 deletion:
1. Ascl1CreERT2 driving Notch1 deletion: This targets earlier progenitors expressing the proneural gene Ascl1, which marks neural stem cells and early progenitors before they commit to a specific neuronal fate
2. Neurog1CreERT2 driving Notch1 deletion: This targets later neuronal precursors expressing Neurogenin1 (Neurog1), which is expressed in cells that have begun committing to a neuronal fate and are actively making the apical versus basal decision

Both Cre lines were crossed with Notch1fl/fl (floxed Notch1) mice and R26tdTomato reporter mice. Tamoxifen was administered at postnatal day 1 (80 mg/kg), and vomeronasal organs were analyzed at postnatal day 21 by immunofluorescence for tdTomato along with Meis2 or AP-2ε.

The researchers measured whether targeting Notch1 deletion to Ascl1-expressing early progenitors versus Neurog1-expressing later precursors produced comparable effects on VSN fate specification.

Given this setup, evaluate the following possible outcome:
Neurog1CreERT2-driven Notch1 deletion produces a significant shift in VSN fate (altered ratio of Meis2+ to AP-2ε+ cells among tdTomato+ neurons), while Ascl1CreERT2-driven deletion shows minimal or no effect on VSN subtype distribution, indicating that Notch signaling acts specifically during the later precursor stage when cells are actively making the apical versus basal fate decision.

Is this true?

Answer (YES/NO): NO